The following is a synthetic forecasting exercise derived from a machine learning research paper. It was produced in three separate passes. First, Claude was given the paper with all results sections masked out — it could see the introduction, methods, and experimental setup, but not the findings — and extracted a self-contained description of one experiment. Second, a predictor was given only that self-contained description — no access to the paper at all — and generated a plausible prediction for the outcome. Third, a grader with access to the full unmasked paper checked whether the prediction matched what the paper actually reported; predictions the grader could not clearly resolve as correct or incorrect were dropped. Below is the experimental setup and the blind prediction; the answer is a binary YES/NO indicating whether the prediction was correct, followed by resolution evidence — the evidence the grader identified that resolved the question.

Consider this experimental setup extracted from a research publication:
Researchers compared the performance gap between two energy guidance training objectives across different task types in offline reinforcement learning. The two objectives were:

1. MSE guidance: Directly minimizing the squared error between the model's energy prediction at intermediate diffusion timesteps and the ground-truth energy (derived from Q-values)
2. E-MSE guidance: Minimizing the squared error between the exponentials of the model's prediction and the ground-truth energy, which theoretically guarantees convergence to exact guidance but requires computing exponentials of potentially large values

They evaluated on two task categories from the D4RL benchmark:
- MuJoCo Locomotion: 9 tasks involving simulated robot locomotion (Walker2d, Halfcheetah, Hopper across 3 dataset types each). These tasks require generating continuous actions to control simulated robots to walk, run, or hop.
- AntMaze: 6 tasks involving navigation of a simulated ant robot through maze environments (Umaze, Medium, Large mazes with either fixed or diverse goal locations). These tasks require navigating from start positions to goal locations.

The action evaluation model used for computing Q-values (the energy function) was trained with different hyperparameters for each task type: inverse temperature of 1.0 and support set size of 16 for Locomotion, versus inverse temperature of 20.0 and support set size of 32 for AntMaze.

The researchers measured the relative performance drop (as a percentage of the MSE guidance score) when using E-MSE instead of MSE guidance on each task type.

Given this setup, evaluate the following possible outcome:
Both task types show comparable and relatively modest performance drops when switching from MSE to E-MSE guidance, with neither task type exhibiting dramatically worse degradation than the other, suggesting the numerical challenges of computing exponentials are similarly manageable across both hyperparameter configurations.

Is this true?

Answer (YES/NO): NO